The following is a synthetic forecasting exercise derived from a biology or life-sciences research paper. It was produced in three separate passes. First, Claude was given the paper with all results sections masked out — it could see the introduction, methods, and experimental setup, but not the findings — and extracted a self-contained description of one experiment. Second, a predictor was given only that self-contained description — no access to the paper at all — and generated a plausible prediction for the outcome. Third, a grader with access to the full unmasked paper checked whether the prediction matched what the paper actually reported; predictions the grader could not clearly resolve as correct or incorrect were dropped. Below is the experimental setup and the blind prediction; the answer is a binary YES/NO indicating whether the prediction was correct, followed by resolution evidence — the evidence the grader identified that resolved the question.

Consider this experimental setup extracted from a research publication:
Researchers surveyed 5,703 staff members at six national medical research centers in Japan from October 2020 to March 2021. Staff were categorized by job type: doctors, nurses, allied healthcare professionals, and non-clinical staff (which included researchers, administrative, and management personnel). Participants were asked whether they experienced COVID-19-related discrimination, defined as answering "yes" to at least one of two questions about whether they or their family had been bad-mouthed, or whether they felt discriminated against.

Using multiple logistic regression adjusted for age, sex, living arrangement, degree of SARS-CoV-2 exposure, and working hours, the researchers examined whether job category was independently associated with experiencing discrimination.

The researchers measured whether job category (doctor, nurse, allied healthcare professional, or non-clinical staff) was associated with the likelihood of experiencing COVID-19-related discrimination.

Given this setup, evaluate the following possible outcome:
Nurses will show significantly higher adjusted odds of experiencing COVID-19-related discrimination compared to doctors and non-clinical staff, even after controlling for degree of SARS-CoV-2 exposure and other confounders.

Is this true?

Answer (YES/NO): NO